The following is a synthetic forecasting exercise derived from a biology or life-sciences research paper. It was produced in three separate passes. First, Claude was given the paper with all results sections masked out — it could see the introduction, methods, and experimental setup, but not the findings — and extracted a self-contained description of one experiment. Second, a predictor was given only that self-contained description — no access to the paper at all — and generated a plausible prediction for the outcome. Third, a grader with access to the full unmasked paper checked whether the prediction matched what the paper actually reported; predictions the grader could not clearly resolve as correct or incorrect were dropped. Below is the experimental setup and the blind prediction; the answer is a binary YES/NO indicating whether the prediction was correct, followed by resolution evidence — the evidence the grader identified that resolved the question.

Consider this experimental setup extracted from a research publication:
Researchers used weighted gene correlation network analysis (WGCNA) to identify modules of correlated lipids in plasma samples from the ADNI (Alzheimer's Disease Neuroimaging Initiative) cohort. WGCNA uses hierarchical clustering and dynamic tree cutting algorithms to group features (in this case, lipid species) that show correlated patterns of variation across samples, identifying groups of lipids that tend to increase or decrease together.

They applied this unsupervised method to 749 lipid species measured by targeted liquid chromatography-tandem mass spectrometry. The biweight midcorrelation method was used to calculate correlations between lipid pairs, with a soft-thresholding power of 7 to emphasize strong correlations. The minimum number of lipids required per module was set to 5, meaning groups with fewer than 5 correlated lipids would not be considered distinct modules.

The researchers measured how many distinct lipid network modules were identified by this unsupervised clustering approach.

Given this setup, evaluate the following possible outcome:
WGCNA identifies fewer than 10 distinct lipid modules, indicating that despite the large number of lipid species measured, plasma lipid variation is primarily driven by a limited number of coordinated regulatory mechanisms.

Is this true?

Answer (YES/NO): NO